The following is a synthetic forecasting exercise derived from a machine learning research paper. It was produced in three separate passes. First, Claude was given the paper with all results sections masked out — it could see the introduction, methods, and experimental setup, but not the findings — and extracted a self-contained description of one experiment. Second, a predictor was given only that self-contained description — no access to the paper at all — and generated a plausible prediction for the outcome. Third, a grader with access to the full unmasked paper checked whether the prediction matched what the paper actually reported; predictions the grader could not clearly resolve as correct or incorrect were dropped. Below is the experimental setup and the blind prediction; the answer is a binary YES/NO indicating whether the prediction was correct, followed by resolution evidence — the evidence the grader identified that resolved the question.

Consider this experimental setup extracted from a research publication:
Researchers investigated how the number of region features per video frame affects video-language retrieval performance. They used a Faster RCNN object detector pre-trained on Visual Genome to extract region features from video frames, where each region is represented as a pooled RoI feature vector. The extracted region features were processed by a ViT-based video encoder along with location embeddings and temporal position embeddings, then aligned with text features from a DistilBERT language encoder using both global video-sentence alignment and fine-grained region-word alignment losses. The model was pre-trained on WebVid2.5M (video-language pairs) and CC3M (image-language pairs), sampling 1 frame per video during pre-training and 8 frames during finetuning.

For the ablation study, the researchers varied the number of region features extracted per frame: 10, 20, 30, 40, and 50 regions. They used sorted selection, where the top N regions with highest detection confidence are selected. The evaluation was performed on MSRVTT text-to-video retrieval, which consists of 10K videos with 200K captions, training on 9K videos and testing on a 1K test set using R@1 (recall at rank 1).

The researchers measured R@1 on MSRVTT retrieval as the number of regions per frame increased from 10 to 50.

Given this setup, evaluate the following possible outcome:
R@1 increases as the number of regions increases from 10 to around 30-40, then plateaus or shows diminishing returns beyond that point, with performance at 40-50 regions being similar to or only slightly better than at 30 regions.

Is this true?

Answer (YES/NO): YES